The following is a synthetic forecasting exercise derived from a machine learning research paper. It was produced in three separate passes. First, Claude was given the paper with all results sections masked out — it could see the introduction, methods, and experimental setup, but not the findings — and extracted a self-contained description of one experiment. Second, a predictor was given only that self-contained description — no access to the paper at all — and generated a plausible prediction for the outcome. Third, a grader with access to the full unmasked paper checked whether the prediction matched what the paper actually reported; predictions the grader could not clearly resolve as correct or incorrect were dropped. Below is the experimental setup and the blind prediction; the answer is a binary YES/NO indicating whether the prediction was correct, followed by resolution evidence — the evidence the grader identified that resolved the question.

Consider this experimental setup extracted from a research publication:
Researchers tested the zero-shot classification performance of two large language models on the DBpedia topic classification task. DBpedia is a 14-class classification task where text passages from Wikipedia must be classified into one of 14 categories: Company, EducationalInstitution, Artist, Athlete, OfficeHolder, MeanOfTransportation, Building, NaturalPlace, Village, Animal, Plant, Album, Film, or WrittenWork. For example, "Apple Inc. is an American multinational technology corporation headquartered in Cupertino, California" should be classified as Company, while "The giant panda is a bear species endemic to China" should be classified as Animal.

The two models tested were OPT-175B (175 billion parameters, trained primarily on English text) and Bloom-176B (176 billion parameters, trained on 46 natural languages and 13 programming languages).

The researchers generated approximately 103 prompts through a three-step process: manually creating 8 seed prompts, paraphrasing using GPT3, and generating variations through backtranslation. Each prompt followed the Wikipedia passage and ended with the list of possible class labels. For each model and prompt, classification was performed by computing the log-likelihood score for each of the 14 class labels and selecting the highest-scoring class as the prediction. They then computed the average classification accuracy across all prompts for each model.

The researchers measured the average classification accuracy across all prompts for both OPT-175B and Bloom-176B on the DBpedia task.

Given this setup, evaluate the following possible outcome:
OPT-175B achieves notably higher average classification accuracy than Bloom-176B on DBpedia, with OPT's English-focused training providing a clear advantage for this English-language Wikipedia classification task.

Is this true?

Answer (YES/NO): YES